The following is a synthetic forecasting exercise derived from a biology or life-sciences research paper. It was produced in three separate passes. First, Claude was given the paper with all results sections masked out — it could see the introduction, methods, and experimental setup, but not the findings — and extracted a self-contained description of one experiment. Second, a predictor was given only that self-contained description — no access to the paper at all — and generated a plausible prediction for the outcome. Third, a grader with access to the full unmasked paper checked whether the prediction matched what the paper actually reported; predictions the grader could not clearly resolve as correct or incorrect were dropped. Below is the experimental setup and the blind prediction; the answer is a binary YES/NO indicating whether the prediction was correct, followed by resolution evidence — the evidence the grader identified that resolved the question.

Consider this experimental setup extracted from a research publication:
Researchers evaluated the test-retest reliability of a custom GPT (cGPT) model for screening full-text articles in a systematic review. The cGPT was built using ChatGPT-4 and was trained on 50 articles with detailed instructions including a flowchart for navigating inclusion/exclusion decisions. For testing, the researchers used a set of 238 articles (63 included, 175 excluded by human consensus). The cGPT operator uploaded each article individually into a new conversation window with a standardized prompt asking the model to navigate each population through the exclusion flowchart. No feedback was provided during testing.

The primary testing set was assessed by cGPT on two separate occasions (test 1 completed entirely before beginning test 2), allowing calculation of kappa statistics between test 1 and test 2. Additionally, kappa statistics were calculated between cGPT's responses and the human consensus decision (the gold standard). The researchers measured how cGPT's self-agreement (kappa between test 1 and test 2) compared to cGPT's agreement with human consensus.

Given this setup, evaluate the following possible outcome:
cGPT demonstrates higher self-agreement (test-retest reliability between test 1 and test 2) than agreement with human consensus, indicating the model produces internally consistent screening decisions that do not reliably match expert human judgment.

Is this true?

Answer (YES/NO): NO